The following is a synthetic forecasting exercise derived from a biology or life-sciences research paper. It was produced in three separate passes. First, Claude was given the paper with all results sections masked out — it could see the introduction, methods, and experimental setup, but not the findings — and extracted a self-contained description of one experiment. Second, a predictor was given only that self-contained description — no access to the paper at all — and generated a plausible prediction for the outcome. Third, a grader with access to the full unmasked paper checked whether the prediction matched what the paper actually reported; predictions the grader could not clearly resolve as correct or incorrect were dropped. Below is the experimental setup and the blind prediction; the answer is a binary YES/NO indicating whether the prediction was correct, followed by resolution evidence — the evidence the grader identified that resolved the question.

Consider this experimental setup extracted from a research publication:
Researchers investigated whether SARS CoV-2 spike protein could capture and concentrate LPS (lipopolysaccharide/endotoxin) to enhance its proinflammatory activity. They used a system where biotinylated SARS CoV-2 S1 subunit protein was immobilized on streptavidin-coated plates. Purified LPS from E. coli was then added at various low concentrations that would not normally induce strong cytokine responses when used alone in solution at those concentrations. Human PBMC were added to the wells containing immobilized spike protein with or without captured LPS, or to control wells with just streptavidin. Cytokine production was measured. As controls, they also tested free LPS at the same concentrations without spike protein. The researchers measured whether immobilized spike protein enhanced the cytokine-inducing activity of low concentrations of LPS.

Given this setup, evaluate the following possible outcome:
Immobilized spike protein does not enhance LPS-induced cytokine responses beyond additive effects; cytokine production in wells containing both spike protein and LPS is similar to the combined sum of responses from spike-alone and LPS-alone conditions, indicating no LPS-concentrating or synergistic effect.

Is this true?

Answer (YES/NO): NO